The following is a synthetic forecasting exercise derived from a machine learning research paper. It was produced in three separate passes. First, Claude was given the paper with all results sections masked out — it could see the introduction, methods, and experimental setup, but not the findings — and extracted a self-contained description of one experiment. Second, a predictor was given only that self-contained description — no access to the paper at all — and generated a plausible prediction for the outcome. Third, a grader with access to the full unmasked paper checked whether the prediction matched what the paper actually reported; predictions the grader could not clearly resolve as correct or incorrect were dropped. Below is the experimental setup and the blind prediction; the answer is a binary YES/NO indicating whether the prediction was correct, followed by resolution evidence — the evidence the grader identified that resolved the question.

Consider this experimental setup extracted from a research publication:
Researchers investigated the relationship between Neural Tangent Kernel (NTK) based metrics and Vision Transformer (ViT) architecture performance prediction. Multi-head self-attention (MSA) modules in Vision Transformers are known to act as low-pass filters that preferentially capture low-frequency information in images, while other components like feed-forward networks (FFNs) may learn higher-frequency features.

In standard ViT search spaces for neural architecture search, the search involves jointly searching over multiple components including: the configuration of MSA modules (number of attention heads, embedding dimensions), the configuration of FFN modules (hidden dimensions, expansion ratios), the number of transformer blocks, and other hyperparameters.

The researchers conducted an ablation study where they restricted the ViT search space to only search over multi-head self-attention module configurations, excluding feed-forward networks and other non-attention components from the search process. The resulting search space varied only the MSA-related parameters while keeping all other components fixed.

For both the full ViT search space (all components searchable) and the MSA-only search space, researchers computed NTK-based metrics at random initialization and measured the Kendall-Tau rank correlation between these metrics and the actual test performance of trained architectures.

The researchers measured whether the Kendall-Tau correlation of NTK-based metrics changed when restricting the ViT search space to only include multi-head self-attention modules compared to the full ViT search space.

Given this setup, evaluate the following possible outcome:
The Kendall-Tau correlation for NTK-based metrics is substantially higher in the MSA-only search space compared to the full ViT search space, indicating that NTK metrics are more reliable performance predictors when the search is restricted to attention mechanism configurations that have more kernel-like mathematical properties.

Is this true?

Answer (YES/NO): NO